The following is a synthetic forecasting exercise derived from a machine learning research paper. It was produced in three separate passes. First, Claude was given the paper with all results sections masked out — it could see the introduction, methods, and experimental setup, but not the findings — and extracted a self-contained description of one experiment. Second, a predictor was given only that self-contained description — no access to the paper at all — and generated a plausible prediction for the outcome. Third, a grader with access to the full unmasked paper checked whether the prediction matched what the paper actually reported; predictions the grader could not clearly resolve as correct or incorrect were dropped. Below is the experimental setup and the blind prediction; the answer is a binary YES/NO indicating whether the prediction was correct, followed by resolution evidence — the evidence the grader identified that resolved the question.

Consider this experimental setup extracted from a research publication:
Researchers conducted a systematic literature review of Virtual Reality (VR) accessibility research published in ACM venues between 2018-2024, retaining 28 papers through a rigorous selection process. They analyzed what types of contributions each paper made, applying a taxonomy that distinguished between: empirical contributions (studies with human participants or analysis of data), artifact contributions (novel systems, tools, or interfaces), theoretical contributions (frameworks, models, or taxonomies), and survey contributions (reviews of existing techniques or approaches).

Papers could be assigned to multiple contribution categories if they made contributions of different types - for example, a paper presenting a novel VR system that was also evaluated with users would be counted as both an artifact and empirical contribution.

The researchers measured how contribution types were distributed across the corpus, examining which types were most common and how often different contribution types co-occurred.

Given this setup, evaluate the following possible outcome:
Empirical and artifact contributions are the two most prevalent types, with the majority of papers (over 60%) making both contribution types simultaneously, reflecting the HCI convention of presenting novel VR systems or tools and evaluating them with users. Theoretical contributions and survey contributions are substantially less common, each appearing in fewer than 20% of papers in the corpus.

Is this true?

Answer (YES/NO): YES